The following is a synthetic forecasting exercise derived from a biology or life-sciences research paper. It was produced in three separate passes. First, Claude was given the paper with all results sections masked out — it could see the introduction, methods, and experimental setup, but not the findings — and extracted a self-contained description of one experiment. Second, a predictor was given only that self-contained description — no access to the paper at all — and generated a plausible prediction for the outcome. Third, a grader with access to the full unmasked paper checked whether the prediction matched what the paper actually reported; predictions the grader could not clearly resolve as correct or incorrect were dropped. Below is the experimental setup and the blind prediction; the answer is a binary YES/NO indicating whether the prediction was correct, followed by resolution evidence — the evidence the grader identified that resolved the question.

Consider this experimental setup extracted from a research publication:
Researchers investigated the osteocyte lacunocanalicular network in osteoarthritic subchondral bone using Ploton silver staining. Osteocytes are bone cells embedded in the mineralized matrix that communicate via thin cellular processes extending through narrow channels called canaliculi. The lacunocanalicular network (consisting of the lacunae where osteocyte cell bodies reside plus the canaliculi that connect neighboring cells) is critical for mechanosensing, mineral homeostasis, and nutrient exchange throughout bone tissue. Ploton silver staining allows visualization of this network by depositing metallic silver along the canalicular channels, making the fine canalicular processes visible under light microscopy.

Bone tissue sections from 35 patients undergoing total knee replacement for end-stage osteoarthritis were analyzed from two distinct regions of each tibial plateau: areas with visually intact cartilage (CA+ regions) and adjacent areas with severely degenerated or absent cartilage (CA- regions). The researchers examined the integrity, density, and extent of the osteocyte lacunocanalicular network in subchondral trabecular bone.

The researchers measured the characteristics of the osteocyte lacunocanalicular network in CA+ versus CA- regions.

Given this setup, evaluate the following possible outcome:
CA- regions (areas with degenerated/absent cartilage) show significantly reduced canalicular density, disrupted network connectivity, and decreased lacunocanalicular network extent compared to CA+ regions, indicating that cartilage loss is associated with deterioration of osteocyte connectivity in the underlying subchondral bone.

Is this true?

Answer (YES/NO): NO